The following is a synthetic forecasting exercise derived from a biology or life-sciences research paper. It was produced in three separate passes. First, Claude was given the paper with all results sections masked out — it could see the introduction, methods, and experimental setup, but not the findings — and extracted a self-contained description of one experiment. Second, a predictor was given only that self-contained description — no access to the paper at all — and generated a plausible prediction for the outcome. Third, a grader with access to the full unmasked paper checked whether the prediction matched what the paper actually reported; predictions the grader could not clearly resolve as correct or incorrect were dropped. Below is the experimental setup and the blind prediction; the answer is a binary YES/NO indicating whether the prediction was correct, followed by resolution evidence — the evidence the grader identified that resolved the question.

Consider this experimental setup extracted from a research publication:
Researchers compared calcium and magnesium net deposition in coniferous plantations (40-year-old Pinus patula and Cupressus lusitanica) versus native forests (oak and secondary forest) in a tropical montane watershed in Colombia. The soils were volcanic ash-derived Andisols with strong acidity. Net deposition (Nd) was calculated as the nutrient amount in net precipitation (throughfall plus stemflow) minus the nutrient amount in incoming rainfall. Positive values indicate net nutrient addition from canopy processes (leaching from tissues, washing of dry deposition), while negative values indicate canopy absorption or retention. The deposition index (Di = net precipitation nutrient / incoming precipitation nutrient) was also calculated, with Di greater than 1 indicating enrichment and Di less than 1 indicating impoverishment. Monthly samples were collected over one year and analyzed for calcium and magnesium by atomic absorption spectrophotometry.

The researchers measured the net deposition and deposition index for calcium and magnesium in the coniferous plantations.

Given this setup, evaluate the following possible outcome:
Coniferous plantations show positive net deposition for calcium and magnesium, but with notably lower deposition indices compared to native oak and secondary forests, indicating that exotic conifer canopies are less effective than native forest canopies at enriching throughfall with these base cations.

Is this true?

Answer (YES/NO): NO